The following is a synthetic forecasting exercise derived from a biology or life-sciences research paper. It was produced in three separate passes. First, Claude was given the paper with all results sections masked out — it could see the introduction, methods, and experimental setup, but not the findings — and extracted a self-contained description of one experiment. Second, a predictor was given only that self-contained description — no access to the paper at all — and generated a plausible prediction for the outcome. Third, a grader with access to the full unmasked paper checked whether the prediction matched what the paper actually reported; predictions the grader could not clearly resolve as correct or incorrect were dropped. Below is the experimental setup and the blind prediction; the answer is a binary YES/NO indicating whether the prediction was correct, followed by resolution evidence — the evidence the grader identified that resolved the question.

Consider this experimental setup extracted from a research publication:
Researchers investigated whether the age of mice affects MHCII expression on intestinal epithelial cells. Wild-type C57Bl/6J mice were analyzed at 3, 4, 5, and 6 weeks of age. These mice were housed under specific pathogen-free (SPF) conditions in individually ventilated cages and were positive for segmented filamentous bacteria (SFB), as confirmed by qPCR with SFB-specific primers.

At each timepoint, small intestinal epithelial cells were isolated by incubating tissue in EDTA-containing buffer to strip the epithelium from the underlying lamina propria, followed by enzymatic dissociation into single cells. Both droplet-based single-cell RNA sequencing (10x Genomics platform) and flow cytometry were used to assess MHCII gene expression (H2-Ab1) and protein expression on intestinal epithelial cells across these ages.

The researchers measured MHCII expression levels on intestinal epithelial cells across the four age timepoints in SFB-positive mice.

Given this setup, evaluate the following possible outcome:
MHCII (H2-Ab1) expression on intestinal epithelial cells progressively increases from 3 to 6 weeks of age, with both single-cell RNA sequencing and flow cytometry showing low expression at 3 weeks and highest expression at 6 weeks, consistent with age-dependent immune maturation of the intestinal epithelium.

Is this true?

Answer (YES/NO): NO